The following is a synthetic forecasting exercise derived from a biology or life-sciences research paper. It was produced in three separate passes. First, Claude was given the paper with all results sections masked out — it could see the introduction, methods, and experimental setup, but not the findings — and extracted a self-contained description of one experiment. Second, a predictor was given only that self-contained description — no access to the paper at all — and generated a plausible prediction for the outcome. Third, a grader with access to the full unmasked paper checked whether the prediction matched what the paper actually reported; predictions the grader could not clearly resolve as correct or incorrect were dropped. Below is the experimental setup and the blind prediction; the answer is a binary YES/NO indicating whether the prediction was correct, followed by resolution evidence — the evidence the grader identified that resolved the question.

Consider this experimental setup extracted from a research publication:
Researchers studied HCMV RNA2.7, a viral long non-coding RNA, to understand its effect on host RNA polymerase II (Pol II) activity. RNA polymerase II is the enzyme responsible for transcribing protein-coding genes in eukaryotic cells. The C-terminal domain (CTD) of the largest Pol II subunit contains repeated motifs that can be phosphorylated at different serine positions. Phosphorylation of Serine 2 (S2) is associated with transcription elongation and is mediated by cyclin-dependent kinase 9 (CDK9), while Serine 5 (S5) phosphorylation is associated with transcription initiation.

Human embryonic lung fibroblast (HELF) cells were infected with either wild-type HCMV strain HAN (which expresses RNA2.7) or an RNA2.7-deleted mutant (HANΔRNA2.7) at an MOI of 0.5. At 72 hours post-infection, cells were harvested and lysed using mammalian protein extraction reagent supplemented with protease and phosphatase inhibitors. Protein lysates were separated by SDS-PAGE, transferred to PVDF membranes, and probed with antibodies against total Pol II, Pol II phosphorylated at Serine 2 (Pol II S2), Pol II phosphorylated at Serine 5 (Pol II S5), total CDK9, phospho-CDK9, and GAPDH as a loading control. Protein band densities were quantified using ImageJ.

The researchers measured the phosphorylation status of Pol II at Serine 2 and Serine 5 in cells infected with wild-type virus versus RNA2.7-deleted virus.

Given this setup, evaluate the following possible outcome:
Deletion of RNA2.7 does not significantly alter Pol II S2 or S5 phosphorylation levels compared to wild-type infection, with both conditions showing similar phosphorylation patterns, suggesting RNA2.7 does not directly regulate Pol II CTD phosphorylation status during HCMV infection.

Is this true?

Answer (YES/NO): NO